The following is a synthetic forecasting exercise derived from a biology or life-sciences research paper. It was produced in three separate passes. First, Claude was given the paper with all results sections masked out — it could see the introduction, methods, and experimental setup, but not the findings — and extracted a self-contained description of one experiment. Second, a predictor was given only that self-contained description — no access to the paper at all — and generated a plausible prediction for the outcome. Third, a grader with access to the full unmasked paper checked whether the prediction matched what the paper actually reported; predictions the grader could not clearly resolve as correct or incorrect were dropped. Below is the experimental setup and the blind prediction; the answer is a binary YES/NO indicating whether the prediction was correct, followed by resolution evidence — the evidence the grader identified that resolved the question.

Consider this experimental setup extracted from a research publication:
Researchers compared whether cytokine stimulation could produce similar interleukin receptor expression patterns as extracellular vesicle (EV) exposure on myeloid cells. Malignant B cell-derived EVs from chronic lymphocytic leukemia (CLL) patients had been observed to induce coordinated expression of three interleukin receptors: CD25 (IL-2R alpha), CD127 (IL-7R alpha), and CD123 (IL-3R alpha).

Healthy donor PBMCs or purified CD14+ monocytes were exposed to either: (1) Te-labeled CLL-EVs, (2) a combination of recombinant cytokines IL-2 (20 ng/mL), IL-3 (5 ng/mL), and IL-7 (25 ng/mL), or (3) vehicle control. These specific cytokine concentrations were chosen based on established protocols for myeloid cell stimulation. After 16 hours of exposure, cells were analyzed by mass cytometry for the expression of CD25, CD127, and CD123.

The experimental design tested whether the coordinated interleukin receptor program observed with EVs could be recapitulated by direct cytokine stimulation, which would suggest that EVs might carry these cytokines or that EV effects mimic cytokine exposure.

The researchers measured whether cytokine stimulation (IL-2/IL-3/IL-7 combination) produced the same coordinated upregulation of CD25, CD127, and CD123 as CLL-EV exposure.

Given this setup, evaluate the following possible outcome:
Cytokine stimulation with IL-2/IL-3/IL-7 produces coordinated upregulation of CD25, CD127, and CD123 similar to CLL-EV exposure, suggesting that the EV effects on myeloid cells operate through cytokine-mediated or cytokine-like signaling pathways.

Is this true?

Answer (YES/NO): NO